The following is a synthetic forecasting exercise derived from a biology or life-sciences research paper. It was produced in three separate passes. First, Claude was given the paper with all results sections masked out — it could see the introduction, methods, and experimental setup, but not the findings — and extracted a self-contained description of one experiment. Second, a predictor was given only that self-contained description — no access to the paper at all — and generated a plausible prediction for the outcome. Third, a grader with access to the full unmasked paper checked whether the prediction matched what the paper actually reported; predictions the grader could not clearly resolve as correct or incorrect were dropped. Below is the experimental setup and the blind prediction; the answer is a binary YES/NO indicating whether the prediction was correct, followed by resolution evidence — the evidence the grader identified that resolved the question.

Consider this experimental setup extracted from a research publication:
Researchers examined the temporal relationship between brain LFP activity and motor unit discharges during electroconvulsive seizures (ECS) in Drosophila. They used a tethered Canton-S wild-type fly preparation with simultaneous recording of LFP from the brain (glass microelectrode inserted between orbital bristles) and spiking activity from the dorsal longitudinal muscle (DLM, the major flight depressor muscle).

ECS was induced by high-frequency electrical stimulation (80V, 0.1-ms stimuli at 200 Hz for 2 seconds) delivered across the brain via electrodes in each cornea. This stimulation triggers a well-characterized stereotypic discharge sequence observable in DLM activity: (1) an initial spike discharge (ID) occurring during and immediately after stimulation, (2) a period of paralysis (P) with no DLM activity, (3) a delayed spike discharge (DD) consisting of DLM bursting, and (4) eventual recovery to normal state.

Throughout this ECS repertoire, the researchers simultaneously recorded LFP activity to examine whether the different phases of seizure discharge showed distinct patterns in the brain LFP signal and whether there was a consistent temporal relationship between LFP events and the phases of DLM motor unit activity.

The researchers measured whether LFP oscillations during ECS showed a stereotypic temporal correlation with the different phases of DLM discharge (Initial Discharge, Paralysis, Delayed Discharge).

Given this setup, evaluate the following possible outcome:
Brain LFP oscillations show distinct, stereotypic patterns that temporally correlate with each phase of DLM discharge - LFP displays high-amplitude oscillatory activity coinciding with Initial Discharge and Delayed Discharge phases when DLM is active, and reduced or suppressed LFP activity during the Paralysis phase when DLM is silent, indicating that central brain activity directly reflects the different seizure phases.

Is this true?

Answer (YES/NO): NO